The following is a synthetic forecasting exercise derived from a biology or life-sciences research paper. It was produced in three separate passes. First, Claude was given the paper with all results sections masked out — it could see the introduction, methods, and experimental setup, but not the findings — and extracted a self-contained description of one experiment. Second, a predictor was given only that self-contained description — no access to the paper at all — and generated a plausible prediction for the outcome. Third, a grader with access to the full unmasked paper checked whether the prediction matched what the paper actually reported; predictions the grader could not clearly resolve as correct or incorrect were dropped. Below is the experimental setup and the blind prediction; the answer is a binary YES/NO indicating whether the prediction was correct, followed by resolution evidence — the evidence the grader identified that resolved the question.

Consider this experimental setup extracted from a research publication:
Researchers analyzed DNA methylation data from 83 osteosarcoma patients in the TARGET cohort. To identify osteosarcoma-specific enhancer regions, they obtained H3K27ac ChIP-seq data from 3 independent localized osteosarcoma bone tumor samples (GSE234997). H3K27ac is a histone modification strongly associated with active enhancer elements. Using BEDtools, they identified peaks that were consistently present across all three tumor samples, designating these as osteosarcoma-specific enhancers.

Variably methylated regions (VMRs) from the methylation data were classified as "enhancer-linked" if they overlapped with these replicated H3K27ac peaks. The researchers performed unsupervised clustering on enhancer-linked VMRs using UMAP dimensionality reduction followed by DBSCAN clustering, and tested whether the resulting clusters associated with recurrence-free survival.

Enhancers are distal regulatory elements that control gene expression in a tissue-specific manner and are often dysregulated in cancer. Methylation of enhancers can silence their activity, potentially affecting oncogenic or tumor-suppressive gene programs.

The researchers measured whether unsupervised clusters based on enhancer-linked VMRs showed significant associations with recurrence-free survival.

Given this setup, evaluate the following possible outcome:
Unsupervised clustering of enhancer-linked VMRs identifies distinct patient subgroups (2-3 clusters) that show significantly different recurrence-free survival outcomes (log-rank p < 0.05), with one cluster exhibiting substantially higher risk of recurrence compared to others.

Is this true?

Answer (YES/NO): NO